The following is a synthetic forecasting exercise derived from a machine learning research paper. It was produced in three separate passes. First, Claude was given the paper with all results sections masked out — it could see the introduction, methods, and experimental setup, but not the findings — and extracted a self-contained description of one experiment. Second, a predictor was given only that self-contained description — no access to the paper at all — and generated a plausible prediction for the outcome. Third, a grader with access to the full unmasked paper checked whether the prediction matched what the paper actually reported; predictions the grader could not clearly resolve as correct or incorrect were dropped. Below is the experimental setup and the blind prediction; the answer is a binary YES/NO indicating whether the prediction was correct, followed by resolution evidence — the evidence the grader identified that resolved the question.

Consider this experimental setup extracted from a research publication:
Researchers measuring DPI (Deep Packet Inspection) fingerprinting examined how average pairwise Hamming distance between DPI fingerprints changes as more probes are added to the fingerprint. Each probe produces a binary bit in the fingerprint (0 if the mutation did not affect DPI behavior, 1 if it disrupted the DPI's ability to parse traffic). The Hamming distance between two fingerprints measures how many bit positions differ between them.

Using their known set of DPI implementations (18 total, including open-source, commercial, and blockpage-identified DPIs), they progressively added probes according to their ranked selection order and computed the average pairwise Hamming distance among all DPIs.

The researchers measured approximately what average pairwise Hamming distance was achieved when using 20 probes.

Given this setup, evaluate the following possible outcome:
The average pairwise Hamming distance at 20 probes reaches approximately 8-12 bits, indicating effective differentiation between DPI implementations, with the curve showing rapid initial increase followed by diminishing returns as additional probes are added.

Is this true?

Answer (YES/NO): YES